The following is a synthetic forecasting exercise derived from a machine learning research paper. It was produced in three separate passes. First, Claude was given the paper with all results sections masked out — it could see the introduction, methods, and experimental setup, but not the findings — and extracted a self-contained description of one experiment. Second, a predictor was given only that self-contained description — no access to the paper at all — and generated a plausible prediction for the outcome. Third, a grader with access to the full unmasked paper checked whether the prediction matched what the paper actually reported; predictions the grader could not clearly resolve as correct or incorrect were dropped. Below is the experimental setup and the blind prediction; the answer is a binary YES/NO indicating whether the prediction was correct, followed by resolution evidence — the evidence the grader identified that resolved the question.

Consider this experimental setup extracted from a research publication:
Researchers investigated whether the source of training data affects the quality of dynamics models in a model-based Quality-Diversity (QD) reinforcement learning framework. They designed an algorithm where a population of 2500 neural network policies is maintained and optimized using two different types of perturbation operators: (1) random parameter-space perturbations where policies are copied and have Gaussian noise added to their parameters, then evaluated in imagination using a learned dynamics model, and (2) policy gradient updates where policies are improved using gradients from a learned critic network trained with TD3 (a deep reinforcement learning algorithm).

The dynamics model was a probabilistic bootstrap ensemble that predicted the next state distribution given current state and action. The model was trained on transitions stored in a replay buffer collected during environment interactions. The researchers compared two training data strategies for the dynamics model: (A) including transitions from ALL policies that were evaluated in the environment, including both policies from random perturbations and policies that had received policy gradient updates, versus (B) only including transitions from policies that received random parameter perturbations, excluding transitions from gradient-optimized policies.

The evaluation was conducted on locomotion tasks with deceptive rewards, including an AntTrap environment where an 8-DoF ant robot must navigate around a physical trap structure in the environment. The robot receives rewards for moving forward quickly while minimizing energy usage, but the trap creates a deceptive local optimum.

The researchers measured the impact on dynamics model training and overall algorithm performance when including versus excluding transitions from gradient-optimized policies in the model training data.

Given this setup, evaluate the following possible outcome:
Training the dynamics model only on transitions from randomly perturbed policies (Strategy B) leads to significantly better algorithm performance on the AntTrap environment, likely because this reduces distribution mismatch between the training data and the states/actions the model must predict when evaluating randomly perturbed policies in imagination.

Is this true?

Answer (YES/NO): NO